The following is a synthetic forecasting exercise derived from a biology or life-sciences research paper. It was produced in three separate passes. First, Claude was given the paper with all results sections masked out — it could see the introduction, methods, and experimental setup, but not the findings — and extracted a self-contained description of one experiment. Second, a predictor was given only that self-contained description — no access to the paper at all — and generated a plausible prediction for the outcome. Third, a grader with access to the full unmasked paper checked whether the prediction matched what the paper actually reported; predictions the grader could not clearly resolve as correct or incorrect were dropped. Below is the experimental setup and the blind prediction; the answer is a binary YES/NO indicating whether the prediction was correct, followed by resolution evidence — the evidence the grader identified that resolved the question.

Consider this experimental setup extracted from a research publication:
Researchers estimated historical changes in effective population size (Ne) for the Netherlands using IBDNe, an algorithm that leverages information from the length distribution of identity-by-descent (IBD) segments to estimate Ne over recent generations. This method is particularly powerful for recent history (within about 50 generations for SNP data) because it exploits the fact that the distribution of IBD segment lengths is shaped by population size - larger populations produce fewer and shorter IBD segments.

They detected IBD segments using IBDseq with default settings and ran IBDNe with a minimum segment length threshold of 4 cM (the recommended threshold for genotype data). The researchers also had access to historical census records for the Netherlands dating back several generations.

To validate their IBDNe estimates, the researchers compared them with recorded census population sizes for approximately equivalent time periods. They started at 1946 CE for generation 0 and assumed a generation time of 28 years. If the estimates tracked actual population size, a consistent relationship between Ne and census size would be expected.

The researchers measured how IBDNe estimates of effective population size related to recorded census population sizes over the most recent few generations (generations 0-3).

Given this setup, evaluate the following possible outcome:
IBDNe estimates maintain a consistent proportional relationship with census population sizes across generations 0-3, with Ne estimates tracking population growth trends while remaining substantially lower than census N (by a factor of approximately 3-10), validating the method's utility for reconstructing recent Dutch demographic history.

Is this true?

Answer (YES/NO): YES